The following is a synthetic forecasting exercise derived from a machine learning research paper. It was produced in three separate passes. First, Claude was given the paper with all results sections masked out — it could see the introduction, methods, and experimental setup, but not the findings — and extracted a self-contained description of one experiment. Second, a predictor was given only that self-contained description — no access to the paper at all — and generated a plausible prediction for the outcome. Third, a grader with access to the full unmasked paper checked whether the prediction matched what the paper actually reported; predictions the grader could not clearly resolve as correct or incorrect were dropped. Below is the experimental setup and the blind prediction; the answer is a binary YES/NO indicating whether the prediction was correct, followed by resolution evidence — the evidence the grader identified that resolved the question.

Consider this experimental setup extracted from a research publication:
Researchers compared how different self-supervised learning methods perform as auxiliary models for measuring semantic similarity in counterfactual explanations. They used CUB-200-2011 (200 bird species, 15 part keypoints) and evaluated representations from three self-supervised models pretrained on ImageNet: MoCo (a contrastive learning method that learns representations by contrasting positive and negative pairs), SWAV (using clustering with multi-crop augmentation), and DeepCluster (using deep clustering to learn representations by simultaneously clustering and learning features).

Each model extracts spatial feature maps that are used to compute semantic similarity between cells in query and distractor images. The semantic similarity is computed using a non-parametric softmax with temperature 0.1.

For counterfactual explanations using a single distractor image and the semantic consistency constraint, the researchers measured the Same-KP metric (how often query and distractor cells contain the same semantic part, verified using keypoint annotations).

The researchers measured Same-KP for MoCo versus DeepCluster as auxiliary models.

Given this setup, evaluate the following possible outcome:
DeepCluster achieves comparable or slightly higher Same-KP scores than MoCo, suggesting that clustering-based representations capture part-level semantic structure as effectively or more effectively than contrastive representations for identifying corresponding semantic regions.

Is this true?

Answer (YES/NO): YES